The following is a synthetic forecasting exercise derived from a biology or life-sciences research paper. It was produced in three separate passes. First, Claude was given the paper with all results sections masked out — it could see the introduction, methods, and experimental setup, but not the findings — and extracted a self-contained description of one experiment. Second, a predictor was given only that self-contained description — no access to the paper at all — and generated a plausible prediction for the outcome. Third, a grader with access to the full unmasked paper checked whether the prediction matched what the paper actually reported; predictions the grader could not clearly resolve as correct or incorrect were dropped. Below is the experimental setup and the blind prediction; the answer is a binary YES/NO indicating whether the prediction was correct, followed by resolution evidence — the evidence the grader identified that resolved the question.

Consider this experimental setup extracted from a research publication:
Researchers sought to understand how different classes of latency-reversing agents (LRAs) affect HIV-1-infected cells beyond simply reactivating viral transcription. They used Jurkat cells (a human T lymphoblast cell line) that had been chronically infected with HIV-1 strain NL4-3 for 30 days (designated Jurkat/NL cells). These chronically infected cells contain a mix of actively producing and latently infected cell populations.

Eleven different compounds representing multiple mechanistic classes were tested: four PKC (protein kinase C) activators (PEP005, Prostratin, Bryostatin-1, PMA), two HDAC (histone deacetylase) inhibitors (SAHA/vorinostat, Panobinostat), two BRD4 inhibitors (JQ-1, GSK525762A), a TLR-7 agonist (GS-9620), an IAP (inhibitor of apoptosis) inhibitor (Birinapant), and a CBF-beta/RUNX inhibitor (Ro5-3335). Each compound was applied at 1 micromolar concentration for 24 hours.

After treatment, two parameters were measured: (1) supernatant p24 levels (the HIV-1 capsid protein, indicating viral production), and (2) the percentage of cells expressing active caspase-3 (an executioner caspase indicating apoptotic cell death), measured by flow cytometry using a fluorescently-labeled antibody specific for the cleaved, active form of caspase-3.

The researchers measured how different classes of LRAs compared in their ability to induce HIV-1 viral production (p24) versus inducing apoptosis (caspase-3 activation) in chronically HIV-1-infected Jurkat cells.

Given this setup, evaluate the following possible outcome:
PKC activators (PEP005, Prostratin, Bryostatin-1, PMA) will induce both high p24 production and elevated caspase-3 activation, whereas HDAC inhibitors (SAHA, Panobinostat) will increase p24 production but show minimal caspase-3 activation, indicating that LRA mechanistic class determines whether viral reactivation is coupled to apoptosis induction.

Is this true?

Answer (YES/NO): NO